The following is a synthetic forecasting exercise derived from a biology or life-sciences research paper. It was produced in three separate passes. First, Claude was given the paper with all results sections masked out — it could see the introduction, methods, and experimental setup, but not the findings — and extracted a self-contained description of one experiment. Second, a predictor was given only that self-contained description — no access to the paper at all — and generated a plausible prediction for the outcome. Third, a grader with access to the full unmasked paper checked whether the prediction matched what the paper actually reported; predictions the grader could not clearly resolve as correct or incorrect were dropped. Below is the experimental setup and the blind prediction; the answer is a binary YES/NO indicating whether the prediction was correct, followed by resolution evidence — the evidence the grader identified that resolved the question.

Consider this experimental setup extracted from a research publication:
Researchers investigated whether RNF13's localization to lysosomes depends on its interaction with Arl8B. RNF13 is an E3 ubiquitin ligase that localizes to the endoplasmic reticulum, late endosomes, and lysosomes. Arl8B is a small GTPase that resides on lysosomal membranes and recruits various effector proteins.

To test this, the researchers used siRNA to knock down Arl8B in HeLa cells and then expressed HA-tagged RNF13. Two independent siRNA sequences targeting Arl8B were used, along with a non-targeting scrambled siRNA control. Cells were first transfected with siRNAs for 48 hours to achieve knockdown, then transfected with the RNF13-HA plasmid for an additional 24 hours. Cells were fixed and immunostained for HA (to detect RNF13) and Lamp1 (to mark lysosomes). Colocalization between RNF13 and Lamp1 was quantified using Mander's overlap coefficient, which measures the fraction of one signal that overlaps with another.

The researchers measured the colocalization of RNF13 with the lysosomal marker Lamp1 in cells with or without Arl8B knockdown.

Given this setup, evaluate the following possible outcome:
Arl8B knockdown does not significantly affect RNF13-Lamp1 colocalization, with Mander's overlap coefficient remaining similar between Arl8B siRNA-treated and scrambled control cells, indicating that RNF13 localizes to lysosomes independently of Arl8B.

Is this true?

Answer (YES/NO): NO